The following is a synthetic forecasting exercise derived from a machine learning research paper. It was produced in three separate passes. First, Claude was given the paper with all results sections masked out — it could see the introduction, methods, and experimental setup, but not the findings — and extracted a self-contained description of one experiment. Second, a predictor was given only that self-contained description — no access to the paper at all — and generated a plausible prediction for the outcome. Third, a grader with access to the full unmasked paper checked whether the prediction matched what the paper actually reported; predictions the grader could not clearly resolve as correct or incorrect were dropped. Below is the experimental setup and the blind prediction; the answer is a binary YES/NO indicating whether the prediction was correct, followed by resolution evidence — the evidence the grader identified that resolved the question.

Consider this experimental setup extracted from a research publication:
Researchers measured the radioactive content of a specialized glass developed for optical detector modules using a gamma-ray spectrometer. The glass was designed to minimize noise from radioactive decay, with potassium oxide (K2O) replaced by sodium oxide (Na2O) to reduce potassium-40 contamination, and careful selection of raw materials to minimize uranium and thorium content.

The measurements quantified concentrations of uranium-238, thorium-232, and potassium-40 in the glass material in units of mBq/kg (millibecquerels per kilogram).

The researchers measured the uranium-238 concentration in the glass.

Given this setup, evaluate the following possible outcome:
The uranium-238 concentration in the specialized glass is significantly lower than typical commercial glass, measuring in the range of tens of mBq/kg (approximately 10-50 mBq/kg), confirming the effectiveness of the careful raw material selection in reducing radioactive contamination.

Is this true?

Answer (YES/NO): NO